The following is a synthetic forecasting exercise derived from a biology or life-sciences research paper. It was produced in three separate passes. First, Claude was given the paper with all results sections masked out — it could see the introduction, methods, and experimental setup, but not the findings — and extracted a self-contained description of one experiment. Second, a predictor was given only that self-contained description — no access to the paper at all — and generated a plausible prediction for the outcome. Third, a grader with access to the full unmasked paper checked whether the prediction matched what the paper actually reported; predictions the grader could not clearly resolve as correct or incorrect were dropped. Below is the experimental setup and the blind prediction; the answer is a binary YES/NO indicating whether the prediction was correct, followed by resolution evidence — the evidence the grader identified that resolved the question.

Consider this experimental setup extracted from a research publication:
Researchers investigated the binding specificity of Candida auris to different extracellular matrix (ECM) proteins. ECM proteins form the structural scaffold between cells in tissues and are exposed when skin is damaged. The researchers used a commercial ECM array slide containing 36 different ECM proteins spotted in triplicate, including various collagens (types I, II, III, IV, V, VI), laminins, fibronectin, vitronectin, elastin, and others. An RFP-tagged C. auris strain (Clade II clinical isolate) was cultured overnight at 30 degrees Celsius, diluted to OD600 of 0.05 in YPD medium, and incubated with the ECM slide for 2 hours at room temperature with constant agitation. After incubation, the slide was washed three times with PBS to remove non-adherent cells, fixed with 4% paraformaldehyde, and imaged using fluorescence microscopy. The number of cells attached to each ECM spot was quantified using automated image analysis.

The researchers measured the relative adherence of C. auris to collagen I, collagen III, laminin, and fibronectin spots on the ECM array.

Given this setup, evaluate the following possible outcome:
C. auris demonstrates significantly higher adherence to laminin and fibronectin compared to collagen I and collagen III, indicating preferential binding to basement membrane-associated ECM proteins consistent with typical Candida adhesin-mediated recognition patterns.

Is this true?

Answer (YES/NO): NO